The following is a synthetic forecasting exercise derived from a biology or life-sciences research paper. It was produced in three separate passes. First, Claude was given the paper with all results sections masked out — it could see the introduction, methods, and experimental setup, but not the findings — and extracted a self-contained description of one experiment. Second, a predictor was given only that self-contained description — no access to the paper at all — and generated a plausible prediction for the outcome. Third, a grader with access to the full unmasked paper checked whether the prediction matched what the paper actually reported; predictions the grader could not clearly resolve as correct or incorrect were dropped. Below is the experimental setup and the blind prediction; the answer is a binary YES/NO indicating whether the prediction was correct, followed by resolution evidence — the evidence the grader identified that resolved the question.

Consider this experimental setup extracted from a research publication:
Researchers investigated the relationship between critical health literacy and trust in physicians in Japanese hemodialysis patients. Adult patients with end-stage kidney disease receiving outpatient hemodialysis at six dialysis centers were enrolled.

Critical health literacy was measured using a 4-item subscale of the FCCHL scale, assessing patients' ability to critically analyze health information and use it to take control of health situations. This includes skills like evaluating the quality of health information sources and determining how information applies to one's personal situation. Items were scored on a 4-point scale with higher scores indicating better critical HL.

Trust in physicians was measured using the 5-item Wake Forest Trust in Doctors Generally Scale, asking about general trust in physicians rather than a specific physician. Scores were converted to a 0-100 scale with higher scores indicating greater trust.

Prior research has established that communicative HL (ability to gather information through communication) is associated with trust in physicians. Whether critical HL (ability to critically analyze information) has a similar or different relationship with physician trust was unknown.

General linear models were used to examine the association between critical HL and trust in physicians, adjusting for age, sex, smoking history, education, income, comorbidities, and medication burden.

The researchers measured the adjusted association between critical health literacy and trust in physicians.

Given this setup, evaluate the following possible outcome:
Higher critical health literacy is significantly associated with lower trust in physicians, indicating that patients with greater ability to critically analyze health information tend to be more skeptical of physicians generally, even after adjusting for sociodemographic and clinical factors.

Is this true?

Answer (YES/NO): YES